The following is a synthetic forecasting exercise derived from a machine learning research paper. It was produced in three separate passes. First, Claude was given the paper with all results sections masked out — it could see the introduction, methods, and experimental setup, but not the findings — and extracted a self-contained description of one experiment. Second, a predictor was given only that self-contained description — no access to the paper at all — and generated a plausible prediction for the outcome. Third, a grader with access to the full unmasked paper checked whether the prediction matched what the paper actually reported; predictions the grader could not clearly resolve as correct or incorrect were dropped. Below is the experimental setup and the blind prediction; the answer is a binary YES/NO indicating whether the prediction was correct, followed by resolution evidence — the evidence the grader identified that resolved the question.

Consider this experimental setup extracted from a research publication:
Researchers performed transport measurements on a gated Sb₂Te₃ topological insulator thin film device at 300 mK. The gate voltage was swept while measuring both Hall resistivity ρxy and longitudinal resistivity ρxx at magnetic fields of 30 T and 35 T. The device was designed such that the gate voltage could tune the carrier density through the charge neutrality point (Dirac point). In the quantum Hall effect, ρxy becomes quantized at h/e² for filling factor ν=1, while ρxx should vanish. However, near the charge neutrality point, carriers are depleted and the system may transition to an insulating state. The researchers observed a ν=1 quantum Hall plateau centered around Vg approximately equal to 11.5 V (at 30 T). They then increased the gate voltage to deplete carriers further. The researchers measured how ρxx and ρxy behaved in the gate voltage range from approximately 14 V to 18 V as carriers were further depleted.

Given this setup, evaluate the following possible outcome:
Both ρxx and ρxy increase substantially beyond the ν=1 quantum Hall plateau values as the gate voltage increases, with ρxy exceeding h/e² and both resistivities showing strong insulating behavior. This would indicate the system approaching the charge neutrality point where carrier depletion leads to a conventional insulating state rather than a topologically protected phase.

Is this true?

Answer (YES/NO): NO